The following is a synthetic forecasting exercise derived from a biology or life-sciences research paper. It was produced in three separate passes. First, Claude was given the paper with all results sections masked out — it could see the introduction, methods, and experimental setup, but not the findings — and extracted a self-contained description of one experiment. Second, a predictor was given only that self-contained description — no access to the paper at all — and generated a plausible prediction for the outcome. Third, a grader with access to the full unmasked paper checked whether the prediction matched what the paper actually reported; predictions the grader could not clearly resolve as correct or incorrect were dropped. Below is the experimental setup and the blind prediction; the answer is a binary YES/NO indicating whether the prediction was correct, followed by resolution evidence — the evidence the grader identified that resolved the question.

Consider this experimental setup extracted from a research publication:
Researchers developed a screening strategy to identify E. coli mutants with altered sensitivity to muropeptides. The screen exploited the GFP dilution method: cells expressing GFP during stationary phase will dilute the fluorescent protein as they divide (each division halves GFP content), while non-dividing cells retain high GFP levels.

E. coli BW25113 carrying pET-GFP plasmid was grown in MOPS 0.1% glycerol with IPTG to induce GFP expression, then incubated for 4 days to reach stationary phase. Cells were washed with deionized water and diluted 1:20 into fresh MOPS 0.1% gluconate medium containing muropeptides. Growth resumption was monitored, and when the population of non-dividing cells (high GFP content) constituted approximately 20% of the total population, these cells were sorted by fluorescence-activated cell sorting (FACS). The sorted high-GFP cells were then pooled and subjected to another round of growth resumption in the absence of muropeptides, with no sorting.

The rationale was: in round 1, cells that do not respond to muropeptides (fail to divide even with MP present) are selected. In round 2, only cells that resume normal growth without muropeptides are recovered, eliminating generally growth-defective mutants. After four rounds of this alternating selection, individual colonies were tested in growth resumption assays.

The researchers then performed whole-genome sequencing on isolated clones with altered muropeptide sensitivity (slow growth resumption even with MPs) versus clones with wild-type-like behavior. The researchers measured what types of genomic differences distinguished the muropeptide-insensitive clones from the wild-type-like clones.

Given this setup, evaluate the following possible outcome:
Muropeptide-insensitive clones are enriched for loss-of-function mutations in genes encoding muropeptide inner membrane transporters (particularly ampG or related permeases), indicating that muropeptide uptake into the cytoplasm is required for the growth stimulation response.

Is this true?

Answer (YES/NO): NO